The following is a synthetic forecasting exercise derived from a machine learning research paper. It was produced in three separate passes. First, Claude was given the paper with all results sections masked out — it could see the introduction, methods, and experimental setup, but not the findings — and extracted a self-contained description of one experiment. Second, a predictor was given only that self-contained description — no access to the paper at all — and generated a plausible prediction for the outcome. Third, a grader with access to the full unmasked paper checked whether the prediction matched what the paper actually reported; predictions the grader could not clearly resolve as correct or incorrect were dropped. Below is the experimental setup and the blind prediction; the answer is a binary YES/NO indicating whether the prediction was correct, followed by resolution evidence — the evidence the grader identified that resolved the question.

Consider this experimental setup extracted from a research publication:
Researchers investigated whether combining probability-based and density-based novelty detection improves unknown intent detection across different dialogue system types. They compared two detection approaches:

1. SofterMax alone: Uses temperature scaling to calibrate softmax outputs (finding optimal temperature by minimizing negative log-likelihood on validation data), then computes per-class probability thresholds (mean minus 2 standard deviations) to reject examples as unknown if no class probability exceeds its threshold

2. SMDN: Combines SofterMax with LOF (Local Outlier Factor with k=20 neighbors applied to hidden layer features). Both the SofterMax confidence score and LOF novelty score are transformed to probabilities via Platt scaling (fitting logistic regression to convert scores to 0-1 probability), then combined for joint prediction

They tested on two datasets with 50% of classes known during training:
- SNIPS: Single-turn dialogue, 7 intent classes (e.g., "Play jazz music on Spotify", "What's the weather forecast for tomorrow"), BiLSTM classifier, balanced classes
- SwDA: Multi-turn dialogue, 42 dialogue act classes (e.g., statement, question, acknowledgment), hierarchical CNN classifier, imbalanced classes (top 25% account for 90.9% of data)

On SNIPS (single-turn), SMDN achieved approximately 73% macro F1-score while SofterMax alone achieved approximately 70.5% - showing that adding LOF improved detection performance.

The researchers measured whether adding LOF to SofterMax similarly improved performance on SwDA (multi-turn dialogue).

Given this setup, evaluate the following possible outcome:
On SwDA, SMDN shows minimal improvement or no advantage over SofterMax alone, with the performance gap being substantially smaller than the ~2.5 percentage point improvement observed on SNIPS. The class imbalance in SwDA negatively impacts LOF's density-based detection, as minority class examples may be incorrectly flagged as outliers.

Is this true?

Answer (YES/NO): YES